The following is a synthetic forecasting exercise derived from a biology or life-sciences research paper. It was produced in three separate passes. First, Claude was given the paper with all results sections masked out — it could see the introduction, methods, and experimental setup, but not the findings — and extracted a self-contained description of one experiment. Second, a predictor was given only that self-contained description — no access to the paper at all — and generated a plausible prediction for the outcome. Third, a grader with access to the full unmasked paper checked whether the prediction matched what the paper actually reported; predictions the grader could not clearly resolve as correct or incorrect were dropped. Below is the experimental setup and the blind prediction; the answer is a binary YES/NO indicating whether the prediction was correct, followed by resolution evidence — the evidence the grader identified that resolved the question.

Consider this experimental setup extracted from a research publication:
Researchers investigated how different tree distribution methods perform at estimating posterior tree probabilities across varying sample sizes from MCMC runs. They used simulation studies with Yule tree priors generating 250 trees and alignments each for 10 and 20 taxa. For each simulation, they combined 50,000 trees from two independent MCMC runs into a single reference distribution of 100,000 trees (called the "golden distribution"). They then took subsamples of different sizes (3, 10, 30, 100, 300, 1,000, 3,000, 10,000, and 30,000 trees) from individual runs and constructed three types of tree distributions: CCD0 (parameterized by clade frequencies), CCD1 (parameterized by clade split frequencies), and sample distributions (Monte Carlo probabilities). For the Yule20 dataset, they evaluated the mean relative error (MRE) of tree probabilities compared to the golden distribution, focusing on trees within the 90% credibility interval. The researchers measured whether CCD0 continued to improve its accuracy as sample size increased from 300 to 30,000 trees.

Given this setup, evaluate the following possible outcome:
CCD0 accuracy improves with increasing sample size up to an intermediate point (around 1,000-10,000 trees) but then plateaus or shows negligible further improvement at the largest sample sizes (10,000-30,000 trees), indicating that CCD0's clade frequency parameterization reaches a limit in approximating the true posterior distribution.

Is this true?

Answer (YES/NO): NO